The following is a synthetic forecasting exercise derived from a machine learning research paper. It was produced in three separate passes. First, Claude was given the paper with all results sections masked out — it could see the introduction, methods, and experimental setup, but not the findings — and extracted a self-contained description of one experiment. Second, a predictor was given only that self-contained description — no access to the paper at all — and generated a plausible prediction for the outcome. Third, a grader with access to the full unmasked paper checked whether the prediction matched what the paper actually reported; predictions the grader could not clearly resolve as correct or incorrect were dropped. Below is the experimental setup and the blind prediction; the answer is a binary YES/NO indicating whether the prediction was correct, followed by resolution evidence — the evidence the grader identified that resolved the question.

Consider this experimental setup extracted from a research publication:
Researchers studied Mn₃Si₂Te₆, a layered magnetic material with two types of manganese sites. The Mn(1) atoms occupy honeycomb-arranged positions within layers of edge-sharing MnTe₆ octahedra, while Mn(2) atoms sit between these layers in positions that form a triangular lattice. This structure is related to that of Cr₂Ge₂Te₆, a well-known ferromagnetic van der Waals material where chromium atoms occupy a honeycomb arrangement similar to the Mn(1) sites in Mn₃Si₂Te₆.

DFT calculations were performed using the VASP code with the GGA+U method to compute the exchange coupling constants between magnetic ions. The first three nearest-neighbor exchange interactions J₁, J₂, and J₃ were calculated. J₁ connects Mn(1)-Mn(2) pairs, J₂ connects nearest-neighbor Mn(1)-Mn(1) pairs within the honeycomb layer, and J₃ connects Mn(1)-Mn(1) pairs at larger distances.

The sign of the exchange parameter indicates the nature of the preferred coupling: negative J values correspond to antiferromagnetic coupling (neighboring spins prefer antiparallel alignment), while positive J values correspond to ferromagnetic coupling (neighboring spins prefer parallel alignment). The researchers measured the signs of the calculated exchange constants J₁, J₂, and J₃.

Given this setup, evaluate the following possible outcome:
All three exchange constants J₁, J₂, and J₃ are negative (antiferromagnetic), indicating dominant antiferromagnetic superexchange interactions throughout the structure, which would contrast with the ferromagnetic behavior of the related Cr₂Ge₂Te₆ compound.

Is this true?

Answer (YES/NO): YES